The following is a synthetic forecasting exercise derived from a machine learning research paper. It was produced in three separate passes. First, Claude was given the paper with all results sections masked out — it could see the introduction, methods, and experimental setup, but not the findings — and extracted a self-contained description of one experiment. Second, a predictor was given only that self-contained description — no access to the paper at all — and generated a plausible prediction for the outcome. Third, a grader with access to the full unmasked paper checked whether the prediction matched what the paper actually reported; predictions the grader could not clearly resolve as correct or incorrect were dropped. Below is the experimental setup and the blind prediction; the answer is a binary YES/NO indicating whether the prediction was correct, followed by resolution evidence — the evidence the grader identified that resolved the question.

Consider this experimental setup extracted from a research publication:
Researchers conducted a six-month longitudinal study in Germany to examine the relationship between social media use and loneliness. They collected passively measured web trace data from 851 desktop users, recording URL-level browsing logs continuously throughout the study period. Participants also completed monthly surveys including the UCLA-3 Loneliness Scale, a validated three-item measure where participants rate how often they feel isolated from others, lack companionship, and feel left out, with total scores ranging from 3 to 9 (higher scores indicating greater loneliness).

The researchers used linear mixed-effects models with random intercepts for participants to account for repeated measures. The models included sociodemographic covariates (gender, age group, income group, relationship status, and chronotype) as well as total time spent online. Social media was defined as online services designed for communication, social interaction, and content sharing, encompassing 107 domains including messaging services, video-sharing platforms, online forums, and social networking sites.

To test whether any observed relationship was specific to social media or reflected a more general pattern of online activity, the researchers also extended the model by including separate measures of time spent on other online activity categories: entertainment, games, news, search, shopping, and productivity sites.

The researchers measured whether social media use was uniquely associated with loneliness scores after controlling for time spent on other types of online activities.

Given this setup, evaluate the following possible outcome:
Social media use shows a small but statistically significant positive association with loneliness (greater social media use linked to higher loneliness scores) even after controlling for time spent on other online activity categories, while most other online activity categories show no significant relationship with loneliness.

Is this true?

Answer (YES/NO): YES